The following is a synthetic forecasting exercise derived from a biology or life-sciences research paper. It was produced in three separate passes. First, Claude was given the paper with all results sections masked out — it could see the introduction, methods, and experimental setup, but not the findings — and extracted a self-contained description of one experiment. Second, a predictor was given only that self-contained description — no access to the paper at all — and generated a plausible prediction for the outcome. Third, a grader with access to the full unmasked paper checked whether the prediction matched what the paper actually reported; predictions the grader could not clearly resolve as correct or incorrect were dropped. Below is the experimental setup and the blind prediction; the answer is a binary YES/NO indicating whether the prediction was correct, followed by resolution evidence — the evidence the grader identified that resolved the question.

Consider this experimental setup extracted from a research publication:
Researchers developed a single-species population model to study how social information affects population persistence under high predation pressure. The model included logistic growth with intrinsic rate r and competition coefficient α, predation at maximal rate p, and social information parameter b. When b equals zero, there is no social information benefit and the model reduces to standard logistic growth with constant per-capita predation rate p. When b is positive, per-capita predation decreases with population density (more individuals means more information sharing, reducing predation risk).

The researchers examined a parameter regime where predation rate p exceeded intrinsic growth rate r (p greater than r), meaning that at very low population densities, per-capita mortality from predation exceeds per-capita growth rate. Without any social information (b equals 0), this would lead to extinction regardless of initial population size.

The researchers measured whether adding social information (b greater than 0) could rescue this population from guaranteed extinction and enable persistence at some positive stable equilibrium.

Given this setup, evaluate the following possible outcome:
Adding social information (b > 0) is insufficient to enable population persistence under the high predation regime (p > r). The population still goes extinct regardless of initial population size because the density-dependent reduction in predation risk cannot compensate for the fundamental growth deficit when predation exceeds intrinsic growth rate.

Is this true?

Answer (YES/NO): NO